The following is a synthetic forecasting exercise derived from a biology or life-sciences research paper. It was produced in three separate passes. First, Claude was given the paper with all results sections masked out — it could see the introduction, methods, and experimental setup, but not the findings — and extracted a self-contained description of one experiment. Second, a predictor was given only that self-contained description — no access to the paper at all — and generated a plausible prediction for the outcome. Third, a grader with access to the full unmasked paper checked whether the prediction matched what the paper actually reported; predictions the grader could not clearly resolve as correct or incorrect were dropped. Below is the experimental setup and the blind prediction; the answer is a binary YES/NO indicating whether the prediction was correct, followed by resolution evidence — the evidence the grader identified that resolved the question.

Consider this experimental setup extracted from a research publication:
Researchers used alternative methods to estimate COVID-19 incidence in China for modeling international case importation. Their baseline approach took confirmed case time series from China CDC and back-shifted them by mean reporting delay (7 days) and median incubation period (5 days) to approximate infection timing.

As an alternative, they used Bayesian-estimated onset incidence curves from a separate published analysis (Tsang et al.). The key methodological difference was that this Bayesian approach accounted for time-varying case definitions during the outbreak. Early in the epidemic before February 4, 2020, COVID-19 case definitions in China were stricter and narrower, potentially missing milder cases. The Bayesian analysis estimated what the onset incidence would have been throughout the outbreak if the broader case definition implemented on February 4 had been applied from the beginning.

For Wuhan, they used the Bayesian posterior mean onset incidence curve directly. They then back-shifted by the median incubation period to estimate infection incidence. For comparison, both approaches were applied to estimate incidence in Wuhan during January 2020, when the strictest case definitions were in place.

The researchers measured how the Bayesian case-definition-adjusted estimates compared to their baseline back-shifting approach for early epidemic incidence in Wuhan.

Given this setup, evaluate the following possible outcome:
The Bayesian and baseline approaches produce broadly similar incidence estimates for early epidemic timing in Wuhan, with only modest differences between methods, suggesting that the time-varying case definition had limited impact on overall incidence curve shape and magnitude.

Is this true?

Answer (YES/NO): NO